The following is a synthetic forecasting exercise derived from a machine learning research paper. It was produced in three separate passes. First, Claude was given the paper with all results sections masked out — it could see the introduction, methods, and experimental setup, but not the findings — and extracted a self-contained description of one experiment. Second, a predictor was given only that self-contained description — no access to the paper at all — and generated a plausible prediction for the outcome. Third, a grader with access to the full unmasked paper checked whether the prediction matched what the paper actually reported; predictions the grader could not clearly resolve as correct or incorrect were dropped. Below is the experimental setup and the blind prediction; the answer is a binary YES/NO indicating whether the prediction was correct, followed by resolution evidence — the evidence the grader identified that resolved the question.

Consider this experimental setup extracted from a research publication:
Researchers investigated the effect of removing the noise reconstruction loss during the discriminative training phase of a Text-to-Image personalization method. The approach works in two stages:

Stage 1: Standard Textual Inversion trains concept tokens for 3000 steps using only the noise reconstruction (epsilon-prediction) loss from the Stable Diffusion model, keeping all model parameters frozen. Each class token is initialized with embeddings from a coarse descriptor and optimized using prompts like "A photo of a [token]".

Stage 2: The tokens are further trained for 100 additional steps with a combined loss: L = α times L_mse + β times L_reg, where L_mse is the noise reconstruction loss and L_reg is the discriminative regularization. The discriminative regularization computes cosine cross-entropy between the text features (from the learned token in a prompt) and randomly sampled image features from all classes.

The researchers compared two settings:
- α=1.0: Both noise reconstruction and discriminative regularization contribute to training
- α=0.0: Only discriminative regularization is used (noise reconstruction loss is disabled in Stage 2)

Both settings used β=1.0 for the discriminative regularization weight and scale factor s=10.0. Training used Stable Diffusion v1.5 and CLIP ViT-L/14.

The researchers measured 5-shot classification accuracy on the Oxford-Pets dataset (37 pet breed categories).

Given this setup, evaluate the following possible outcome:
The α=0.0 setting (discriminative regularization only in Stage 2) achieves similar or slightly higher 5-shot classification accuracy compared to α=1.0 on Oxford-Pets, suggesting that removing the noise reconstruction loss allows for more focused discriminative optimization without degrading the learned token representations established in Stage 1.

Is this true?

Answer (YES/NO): NO